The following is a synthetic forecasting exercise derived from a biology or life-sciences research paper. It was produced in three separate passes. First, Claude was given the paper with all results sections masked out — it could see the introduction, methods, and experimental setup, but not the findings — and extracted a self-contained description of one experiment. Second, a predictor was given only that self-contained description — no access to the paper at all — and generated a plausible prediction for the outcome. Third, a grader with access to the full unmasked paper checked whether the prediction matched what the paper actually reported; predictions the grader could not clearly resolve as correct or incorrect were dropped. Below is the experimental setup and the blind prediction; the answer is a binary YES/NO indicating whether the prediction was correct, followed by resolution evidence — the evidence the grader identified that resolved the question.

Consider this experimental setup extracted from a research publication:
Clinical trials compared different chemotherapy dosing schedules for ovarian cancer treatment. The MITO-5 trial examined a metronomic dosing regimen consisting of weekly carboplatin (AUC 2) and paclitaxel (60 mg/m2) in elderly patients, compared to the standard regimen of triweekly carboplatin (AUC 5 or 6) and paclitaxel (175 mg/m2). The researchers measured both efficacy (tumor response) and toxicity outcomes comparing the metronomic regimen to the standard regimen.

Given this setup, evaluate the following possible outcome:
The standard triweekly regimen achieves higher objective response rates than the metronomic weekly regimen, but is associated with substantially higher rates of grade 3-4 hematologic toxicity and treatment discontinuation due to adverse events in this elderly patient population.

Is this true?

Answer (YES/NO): NO